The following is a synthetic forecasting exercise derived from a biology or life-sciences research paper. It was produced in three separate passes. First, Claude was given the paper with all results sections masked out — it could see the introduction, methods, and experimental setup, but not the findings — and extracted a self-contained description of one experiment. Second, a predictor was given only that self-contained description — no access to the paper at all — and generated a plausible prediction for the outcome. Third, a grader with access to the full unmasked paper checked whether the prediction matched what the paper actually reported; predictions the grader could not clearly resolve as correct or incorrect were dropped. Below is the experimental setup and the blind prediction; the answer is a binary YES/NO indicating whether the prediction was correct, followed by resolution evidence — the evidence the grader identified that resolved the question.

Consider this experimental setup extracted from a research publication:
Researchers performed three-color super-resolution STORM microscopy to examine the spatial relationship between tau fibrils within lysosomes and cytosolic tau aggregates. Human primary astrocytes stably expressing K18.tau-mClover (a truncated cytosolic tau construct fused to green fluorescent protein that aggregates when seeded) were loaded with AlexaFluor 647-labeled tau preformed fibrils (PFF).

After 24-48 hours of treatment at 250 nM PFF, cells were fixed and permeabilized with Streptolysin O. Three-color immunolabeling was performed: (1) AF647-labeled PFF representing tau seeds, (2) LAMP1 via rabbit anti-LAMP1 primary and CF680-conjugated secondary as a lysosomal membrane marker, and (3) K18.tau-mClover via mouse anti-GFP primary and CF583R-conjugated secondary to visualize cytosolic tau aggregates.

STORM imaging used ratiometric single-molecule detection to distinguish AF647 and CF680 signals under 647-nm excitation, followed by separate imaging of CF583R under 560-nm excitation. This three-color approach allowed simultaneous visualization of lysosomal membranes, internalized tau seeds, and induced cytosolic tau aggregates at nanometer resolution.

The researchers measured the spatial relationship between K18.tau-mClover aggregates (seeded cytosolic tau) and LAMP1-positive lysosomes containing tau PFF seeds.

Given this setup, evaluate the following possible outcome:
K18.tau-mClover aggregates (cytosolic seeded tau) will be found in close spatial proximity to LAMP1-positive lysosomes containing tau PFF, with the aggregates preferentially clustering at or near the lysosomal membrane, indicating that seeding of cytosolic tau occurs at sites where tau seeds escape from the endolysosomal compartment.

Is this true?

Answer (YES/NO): YES